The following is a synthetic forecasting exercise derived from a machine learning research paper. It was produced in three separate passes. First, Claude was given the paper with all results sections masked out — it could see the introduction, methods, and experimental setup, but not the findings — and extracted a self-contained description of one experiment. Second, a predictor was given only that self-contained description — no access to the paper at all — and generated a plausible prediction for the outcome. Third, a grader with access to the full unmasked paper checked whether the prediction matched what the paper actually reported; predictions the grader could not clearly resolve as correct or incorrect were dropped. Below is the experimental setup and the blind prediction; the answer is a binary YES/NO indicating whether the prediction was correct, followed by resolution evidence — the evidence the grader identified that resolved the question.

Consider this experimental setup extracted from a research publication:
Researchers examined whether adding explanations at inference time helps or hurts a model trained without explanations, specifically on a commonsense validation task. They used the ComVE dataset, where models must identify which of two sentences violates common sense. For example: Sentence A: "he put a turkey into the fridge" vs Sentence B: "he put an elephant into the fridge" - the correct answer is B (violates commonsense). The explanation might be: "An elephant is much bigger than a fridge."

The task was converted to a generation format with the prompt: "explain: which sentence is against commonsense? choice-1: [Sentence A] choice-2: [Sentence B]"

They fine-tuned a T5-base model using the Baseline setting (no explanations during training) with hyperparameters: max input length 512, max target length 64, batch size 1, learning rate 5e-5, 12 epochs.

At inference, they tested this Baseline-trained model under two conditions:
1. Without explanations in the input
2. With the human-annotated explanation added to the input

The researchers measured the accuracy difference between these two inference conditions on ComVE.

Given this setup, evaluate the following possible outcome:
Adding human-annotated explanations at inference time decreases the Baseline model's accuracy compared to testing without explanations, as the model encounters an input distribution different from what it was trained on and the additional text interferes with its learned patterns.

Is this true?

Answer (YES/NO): YES